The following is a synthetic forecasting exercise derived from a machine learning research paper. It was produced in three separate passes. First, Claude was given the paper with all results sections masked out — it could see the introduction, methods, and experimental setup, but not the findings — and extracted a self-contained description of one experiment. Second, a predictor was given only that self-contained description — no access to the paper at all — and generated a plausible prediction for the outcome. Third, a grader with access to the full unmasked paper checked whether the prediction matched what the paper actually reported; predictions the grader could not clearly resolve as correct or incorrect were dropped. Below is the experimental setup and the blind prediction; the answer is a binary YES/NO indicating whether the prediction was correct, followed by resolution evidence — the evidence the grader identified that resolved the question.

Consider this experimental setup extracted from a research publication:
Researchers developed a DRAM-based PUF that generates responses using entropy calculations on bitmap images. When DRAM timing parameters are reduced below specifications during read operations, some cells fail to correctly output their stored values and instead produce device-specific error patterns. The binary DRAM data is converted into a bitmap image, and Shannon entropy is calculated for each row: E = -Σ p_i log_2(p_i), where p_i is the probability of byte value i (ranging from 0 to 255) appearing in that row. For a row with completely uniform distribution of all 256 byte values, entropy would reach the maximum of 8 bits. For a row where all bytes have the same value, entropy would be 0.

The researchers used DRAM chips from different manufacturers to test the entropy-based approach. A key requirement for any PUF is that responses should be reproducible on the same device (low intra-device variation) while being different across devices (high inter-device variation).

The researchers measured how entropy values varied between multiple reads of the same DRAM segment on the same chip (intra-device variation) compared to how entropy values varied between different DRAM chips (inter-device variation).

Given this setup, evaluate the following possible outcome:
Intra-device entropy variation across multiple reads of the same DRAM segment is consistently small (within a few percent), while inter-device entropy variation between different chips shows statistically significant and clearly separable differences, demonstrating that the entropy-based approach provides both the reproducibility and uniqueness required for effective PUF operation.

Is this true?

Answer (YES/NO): YES